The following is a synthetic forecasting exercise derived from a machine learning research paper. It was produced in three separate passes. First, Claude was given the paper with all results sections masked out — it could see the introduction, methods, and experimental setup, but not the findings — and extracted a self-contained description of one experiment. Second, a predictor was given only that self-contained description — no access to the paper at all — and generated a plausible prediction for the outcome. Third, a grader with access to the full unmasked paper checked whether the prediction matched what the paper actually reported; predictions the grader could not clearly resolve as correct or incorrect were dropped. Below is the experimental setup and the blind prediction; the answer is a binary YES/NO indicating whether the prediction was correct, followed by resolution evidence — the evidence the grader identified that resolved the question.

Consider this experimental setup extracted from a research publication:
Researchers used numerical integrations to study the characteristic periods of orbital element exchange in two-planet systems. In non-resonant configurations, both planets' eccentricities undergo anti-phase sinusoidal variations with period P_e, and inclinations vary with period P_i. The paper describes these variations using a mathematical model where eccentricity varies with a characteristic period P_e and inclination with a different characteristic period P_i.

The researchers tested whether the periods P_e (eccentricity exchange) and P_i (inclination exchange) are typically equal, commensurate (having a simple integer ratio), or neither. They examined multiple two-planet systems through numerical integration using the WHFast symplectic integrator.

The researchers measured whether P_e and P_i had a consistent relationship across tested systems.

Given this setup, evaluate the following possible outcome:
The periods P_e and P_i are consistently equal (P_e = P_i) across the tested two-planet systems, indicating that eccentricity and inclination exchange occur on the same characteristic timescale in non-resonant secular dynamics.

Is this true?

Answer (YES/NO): NO